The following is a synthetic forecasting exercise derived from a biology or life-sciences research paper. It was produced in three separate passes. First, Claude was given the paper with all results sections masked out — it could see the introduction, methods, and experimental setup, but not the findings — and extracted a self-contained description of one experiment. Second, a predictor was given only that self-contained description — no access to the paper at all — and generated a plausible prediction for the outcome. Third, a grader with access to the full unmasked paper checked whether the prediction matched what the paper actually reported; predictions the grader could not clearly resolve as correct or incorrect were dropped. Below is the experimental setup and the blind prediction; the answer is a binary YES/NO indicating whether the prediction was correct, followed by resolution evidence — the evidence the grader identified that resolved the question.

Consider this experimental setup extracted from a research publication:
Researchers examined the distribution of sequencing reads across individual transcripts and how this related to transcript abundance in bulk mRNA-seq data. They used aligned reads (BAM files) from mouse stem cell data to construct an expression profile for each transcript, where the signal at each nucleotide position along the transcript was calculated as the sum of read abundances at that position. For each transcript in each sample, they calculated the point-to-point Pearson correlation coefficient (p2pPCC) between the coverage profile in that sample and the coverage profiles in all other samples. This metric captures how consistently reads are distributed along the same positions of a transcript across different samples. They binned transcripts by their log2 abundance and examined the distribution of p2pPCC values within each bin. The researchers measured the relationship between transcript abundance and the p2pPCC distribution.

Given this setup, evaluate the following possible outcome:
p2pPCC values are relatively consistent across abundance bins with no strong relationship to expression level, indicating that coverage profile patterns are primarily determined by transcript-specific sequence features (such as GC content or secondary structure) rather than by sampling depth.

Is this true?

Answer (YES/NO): NO